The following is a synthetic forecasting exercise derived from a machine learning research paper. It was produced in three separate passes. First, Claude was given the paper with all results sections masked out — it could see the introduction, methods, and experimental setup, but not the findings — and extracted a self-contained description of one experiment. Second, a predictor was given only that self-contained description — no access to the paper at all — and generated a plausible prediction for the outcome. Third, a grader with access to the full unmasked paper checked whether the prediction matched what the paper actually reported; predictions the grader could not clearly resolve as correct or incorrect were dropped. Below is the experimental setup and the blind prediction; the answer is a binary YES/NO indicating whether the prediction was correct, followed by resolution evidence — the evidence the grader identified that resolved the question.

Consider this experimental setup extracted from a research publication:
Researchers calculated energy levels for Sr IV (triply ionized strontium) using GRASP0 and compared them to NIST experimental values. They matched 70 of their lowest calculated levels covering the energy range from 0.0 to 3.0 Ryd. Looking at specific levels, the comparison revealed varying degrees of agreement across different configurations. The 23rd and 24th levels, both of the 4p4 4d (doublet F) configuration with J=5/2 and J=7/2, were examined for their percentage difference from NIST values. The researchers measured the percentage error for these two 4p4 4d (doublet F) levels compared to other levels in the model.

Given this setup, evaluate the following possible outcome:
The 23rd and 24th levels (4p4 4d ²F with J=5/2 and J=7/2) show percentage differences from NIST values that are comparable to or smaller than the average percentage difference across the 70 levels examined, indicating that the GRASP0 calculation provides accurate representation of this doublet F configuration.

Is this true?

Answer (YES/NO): NO